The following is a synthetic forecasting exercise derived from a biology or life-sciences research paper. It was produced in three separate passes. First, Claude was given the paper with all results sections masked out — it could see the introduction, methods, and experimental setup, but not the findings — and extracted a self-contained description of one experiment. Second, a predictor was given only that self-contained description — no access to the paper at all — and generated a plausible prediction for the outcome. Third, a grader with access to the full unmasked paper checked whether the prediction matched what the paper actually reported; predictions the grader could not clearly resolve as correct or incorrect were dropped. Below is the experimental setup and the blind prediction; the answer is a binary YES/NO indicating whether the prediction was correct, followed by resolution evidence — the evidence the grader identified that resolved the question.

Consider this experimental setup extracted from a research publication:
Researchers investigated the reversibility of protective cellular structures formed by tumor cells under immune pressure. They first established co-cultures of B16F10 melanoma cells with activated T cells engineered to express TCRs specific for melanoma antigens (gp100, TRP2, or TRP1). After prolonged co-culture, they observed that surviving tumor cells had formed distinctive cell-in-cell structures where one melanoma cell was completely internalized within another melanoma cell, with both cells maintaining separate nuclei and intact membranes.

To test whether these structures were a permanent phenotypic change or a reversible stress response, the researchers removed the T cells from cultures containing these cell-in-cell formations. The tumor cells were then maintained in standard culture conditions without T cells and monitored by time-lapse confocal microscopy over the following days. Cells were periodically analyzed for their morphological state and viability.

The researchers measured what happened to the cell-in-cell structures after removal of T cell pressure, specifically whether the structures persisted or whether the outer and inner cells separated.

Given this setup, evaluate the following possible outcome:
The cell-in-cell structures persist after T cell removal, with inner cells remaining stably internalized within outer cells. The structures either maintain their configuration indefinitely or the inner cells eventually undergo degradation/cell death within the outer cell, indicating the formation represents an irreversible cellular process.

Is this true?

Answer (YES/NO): NO